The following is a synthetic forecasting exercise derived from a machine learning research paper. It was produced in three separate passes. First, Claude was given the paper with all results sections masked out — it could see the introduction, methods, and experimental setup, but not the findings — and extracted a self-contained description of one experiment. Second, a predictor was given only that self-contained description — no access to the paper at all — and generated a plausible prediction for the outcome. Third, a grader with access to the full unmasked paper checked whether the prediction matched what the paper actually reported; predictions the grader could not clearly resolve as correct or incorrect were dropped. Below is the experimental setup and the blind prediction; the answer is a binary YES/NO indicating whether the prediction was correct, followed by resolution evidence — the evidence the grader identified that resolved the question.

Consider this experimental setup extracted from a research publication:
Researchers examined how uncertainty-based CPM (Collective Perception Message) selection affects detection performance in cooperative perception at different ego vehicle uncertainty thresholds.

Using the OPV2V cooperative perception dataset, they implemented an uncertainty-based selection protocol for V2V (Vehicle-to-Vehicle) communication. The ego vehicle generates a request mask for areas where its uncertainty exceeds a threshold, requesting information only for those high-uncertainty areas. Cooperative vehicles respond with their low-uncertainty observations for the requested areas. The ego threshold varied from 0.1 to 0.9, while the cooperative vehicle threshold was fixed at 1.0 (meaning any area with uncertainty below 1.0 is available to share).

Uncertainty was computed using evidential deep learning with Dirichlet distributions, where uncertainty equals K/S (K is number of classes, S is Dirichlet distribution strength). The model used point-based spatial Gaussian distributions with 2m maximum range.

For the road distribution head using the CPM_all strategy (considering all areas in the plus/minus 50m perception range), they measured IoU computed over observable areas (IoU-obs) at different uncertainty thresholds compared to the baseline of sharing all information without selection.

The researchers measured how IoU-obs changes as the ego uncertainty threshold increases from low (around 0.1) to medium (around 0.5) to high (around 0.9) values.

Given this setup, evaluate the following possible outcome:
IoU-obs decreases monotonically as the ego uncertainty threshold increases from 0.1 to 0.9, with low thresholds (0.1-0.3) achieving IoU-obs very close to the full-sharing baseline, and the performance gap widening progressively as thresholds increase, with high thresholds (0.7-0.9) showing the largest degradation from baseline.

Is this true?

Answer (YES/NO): NO